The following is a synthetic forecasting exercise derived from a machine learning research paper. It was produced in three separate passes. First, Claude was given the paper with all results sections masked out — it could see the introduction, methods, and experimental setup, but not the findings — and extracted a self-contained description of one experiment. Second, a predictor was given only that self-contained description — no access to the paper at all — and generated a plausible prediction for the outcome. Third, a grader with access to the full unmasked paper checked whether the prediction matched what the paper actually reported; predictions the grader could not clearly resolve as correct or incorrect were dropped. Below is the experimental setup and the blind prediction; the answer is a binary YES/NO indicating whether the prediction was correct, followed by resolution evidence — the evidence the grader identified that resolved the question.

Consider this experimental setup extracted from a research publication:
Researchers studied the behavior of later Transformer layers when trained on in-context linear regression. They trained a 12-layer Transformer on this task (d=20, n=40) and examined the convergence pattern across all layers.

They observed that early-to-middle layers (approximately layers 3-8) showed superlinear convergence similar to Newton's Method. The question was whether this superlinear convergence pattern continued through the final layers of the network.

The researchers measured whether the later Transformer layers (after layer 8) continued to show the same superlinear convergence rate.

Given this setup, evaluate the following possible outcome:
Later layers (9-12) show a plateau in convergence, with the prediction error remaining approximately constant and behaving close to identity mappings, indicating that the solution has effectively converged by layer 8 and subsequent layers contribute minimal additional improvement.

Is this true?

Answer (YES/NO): NO